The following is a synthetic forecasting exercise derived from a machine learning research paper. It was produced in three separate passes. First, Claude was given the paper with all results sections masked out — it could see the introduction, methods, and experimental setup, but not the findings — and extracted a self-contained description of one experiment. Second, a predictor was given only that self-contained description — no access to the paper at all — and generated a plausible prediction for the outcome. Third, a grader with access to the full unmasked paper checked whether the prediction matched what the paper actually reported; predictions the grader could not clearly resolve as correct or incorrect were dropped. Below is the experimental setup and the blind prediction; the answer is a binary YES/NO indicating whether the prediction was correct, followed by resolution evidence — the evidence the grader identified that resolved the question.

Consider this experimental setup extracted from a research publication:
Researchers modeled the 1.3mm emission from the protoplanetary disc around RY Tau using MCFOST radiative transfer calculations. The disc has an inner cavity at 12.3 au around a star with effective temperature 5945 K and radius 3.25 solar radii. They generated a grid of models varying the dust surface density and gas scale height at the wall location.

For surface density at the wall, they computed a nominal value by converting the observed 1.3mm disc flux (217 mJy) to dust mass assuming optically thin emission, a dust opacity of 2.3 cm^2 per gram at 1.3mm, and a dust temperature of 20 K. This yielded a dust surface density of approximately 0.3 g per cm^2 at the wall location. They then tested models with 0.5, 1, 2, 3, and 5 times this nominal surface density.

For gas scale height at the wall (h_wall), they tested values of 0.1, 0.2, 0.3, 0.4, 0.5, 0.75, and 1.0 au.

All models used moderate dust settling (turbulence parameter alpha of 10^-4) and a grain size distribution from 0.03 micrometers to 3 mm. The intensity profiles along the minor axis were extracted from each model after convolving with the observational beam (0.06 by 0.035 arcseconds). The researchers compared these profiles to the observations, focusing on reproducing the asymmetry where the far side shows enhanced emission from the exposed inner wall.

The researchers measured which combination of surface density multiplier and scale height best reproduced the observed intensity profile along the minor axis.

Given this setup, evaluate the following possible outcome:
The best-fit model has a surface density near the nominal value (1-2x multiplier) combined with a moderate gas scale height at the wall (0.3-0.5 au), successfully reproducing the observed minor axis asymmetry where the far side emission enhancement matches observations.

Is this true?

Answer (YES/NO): YES